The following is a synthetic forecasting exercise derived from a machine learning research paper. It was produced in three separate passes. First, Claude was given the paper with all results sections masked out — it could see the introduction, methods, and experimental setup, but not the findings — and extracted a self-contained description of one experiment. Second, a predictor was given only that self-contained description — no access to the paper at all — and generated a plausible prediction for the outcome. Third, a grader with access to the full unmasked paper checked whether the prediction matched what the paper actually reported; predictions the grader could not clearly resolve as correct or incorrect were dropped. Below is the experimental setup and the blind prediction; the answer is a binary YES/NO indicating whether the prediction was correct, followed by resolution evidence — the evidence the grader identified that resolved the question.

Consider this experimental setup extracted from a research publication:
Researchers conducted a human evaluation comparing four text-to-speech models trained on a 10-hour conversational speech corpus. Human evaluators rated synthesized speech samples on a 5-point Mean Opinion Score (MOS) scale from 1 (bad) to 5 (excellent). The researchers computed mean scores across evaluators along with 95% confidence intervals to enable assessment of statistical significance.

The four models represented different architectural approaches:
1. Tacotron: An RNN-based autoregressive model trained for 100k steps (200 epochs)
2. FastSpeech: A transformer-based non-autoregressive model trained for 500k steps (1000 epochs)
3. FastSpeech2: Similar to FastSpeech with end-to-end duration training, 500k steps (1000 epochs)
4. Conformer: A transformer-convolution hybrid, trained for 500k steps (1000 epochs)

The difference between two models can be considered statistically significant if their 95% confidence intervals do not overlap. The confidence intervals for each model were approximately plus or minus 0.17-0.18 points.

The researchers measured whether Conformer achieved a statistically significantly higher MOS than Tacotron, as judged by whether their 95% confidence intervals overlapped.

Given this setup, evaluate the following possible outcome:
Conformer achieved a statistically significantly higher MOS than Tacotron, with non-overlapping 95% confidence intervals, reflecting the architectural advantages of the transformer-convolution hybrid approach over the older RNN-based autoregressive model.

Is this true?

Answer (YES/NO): YES